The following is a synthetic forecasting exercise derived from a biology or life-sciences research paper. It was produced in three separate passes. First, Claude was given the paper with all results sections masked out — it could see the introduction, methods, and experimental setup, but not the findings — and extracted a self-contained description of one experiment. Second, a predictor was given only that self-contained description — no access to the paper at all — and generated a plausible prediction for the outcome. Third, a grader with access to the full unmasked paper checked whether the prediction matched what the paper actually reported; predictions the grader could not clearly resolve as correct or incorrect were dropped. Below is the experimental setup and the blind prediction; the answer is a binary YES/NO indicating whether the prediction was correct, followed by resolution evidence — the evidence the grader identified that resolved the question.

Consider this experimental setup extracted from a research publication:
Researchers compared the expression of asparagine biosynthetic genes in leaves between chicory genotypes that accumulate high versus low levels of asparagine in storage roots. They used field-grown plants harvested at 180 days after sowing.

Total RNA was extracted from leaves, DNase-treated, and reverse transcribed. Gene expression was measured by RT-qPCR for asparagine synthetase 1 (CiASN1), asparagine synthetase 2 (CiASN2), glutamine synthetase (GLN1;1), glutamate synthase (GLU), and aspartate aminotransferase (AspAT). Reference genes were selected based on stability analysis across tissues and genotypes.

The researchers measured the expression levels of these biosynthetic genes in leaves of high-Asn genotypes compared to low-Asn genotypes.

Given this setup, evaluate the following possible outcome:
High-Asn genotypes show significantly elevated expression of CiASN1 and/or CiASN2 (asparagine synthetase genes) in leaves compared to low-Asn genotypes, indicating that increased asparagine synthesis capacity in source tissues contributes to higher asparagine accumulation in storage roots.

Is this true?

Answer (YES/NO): YES